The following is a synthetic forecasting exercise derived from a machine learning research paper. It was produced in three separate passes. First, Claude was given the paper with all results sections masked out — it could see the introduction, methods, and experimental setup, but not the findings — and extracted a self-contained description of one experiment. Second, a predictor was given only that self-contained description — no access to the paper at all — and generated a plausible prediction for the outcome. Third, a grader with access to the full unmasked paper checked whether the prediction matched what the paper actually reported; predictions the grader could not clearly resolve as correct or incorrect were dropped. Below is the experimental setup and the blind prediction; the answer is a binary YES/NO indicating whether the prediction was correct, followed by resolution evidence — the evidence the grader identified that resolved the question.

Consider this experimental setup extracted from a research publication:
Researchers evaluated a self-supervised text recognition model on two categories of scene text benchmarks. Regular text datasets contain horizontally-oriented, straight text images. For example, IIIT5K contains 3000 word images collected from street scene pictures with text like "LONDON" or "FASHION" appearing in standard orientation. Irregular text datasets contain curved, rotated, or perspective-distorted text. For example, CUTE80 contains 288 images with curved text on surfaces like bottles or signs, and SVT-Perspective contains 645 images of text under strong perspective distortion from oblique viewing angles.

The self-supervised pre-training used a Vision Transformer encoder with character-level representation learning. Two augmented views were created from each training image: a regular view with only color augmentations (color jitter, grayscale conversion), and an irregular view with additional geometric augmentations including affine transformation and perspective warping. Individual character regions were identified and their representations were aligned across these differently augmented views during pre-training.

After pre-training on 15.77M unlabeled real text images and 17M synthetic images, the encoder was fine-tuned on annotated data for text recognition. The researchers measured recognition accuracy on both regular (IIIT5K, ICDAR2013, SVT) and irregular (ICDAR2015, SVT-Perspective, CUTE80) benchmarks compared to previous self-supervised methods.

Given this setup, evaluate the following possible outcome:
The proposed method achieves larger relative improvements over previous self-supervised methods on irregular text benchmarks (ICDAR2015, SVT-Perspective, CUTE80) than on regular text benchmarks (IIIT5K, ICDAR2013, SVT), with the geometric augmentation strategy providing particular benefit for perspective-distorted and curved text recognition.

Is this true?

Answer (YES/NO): NO